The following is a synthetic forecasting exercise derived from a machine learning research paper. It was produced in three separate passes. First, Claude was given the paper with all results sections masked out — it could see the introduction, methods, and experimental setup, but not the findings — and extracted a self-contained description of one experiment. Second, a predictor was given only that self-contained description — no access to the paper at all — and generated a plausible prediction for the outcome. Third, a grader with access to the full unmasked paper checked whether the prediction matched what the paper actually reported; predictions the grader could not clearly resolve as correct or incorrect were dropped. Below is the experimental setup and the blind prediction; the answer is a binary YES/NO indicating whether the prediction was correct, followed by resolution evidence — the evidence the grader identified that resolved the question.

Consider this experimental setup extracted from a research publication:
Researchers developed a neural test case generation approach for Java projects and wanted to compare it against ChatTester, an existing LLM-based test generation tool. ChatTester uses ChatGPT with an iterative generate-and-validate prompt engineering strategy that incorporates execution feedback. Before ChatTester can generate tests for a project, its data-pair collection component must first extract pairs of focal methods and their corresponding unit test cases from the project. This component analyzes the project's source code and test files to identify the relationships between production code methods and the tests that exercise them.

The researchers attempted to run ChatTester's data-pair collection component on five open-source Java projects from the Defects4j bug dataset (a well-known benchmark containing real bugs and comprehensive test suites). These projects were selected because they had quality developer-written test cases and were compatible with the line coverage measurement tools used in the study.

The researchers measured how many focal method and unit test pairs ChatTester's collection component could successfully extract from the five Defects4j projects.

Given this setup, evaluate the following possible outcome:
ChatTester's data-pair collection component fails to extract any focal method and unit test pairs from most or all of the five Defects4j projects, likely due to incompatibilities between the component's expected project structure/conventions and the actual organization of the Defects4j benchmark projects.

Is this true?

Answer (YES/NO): YES